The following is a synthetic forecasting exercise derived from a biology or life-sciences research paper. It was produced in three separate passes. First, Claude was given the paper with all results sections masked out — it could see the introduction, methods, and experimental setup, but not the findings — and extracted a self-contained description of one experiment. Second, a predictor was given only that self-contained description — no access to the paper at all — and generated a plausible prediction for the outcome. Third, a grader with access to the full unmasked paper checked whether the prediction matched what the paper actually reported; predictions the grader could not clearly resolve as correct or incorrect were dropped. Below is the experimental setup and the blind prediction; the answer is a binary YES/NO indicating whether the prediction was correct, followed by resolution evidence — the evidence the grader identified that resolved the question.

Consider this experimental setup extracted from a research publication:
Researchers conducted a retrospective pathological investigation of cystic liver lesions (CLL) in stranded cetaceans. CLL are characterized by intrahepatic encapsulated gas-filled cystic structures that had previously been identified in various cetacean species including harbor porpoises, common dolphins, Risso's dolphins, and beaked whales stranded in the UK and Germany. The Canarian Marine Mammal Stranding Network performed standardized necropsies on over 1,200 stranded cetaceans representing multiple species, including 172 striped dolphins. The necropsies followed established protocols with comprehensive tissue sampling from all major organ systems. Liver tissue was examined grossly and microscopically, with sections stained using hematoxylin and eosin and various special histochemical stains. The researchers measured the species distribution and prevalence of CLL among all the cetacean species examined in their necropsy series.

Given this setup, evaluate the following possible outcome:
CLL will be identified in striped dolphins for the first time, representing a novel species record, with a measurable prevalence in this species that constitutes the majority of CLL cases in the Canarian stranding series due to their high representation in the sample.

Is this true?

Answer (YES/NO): YES